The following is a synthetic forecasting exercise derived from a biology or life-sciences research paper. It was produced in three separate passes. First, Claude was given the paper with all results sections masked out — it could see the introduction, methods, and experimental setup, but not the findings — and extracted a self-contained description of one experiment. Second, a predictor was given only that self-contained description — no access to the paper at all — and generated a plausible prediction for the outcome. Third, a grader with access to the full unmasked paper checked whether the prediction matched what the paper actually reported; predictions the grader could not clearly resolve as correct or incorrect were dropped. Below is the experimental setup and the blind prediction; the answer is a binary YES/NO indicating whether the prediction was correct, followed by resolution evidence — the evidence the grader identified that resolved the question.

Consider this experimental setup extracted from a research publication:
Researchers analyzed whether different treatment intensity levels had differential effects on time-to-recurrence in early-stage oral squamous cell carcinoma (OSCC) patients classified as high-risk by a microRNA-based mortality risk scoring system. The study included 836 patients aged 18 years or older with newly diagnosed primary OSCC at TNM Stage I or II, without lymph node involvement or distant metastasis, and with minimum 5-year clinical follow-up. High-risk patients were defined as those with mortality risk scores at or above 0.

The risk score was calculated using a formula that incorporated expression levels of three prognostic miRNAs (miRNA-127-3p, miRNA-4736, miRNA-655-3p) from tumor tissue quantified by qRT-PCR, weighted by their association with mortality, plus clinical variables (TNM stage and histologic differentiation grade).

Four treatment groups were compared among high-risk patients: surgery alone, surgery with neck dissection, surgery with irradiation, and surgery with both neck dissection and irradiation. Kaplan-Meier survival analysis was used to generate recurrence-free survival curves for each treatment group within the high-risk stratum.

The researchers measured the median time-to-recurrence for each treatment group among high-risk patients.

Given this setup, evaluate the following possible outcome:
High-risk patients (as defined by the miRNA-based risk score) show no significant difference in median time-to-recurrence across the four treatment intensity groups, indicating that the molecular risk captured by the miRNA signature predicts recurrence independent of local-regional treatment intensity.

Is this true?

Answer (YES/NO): NO